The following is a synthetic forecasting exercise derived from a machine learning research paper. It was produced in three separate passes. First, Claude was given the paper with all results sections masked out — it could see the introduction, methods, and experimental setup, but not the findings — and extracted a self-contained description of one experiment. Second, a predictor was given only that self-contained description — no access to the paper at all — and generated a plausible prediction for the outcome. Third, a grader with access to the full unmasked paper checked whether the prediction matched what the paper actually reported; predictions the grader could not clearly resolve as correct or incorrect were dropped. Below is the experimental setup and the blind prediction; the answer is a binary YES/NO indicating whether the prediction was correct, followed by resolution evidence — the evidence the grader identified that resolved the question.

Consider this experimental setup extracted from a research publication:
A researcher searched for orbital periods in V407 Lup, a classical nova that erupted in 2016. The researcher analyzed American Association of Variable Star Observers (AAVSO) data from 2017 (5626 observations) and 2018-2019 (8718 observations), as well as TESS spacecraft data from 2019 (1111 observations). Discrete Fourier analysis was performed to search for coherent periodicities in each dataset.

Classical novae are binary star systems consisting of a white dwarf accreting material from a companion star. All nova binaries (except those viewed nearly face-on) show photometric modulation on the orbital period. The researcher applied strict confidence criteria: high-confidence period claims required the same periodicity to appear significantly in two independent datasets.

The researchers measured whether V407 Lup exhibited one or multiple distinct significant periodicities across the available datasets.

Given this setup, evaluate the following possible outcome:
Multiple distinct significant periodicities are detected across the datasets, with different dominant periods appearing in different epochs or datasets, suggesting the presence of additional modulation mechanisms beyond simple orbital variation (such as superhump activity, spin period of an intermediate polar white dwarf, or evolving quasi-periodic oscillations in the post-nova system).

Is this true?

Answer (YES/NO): YES